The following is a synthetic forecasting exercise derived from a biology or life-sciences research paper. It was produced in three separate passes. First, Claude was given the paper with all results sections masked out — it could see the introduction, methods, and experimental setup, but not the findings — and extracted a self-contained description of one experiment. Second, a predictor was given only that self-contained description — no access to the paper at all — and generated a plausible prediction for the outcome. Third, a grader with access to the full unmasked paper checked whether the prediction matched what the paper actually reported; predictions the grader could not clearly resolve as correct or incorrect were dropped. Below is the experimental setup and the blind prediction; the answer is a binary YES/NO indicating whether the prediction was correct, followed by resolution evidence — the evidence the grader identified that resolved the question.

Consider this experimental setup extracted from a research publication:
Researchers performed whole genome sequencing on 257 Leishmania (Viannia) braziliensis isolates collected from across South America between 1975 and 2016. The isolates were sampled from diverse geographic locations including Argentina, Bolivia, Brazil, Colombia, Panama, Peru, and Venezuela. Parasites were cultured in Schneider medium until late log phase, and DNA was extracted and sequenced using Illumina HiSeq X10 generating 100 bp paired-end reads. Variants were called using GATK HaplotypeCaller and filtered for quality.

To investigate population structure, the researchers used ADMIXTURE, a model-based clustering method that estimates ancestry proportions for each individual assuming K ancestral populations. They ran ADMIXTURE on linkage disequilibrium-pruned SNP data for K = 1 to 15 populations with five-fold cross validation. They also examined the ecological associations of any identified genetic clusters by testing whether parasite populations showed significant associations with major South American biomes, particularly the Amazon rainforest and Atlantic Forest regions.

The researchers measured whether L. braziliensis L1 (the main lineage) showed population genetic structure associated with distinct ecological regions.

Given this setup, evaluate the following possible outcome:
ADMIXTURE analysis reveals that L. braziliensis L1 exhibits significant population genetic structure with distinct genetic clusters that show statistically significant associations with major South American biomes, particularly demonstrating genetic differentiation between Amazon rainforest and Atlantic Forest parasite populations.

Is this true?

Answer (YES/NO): YES